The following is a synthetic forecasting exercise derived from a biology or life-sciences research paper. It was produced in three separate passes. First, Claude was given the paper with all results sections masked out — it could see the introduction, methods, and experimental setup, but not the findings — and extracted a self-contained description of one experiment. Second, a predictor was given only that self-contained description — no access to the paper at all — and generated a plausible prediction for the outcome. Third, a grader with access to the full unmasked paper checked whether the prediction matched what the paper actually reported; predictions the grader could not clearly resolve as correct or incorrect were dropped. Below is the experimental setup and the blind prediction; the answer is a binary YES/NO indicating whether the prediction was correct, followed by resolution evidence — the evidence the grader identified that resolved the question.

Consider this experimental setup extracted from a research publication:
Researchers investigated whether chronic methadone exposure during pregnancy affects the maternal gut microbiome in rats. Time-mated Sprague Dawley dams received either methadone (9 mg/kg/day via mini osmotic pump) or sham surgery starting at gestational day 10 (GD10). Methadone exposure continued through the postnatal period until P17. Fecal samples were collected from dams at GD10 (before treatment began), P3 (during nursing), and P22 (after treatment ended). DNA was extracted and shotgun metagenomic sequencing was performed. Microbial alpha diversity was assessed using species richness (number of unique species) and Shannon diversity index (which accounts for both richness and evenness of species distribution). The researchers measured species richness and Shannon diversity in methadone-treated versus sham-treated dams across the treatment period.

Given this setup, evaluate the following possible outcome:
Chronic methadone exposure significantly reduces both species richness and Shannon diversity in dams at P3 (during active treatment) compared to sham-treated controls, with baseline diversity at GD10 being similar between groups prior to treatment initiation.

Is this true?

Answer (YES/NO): NO